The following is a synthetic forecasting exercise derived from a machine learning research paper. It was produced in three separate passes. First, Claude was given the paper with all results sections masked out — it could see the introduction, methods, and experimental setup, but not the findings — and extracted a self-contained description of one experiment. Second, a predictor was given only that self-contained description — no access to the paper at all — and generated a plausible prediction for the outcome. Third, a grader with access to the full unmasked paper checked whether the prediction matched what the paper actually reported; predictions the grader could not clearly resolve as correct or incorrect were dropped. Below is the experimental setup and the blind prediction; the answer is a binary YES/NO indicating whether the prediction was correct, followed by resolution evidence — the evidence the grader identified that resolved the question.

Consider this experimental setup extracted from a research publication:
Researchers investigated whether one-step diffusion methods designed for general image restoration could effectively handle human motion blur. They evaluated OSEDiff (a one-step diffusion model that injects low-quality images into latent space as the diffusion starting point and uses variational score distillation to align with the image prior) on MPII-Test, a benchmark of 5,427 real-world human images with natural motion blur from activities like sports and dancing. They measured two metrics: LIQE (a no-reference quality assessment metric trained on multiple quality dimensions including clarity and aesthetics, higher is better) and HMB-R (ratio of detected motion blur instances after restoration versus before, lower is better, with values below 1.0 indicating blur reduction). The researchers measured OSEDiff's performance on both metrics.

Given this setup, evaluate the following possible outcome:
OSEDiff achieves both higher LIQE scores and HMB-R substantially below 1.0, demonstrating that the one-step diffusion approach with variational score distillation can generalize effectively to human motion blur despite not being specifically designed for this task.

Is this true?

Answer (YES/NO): YES